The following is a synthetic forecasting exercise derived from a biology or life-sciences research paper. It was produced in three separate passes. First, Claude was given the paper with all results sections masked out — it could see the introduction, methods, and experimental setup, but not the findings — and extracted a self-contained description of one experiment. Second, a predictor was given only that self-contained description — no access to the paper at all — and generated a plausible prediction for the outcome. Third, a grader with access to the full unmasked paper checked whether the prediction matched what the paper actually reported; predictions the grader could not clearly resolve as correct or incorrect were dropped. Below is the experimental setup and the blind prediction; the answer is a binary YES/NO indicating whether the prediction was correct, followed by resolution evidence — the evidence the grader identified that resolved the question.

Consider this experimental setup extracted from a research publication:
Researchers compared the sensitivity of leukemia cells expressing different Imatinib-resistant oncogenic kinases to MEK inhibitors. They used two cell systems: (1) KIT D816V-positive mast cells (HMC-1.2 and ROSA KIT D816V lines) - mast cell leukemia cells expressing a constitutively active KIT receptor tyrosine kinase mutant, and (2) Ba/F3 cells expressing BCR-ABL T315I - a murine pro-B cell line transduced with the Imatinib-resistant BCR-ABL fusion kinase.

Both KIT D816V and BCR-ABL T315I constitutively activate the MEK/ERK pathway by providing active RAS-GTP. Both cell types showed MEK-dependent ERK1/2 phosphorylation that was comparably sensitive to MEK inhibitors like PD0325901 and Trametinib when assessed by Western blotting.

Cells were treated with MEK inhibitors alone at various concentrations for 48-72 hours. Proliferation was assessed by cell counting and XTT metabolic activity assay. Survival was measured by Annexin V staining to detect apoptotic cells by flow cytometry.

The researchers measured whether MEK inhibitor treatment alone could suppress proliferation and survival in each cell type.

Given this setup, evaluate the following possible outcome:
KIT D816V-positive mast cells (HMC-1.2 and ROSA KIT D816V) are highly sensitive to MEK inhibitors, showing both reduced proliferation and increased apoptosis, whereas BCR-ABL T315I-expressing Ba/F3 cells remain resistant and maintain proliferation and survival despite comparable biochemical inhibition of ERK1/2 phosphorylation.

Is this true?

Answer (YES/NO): YES